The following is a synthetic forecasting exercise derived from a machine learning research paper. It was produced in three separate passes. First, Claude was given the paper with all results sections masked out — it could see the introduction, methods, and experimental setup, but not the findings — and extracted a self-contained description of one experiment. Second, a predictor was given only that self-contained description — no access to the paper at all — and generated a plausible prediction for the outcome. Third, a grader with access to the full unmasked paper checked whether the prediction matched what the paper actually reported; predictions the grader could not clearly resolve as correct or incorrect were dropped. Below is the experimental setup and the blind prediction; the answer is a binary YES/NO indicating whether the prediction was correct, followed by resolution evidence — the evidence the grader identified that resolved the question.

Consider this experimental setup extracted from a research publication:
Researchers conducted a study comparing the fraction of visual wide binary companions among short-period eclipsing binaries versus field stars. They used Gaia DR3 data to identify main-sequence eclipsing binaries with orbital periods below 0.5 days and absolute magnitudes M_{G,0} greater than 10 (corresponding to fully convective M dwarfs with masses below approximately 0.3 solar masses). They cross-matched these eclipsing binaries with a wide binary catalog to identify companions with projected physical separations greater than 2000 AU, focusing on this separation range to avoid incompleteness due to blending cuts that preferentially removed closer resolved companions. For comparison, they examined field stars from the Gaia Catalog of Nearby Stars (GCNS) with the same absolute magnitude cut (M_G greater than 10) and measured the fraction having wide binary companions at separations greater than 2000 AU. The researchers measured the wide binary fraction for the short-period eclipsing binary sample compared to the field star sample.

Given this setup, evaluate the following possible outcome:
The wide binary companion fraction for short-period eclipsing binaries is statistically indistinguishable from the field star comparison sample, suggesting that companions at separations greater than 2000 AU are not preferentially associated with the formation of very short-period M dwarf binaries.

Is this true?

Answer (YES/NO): NO